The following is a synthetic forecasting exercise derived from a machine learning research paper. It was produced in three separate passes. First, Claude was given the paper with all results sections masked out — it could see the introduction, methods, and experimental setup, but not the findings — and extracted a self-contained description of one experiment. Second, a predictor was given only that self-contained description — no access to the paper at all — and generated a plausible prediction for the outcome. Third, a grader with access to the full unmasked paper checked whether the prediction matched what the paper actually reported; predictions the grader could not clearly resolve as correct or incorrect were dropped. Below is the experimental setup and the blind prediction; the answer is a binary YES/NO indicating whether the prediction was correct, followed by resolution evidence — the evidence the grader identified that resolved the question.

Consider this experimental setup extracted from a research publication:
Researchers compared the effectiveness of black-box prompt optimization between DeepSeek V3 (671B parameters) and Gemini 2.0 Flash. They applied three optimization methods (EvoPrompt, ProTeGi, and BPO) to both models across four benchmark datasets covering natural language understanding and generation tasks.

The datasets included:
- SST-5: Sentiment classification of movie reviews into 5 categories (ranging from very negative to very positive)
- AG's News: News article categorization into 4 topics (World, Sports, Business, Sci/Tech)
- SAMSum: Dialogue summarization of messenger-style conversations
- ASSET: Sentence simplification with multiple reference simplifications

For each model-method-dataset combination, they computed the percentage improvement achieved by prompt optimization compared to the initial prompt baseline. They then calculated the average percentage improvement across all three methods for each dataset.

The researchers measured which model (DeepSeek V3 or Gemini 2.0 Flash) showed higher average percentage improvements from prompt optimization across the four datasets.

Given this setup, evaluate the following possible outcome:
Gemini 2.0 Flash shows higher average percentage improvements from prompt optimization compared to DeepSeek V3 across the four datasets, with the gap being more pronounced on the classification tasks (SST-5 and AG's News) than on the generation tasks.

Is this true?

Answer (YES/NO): NO